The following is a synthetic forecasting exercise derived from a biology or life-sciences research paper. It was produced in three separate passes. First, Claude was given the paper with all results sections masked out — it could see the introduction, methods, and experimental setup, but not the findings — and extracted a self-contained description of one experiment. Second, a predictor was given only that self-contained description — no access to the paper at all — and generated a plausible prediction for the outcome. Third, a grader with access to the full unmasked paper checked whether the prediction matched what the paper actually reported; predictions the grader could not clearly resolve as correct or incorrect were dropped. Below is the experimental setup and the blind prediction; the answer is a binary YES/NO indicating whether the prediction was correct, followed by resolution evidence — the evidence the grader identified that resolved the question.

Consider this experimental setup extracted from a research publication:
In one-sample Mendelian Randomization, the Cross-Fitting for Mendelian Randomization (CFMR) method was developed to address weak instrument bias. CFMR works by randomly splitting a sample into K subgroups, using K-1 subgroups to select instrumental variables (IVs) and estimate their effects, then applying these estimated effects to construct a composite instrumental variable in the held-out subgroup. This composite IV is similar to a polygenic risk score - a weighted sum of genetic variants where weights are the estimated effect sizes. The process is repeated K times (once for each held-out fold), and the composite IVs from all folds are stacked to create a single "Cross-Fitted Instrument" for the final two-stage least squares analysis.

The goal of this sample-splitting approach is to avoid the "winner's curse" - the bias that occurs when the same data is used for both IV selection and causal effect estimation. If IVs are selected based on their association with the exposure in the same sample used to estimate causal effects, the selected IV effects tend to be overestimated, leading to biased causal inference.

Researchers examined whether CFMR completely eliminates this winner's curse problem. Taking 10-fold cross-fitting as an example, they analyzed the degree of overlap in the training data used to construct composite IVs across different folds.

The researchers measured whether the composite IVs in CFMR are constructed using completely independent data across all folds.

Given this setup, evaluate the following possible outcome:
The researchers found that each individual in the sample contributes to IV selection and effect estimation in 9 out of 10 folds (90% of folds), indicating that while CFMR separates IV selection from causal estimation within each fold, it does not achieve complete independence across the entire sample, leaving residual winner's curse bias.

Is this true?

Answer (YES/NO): NO